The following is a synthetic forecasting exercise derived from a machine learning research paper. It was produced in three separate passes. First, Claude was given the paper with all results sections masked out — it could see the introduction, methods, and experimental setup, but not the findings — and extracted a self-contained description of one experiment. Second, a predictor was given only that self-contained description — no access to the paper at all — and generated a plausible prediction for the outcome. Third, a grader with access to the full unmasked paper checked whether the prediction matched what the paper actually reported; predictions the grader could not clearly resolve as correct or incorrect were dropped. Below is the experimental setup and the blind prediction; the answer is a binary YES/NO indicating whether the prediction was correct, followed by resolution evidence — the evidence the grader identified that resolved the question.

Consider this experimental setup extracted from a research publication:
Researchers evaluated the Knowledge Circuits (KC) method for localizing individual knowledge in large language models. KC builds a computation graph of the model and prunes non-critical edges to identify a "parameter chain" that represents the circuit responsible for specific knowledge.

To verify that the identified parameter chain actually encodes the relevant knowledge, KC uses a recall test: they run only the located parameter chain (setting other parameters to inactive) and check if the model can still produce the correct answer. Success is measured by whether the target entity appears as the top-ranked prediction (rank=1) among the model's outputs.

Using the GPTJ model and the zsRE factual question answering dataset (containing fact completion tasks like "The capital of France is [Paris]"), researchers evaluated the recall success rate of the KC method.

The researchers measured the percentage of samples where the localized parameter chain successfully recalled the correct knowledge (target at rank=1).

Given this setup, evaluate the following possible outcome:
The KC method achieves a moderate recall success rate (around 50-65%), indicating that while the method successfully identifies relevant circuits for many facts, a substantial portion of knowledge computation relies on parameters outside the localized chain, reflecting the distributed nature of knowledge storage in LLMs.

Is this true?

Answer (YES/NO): NO